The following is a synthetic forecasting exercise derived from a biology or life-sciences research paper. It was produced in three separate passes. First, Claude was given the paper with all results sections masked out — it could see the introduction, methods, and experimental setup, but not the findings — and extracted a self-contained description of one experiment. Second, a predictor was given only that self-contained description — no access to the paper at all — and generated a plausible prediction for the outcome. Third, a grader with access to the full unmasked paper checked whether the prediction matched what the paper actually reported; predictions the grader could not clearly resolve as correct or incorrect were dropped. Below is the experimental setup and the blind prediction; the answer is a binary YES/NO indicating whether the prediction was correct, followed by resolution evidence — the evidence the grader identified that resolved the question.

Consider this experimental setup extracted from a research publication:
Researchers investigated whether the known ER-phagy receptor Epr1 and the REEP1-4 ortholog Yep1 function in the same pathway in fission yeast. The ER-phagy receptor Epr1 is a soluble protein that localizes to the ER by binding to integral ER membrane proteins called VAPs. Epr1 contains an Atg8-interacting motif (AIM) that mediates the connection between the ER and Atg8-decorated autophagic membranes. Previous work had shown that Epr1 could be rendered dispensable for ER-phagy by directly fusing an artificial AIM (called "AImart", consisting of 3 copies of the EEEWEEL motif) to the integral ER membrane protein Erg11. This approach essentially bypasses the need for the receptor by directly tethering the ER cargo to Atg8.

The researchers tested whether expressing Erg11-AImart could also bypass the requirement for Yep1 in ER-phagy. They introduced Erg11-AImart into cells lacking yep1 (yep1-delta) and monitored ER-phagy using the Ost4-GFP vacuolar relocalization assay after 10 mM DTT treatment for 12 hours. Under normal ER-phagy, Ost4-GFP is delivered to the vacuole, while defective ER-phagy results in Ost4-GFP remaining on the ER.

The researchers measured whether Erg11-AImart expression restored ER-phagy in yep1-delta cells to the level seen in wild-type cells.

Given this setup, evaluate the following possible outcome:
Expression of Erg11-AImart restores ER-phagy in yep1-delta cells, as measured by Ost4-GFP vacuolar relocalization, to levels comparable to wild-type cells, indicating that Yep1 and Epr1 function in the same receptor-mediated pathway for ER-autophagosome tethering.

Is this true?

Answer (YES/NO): NO